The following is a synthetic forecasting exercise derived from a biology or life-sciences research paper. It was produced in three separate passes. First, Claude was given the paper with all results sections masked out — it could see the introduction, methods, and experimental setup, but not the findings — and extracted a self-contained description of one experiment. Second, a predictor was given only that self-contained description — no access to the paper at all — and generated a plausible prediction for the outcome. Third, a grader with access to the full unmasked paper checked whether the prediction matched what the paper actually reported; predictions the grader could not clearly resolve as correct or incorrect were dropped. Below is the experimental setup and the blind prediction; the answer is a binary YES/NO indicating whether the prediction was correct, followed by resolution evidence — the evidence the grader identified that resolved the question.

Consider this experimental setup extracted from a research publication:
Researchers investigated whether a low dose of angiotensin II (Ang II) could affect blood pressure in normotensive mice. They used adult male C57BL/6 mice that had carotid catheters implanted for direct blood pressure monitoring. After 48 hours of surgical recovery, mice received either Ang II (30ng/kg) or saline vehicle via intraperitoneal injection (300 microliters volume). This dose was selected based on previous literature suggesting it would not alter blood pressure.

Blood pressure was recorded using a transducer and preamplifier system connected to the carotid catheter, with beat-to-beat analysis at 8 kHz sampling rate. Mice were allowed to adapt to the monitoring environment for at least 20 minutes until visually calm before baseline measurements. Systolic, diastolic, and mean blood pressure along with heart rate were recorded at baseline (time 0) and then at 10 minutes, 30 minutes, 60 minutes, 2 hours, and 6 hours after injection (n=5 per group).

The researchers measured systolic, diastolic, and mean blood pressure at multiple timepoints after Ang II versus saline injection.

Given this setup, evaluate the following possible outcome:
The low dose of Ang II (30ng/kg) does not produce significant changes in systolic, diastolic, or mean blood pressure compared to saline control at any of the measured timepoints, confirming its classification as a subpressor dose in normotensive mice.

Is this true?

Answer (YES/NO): YES